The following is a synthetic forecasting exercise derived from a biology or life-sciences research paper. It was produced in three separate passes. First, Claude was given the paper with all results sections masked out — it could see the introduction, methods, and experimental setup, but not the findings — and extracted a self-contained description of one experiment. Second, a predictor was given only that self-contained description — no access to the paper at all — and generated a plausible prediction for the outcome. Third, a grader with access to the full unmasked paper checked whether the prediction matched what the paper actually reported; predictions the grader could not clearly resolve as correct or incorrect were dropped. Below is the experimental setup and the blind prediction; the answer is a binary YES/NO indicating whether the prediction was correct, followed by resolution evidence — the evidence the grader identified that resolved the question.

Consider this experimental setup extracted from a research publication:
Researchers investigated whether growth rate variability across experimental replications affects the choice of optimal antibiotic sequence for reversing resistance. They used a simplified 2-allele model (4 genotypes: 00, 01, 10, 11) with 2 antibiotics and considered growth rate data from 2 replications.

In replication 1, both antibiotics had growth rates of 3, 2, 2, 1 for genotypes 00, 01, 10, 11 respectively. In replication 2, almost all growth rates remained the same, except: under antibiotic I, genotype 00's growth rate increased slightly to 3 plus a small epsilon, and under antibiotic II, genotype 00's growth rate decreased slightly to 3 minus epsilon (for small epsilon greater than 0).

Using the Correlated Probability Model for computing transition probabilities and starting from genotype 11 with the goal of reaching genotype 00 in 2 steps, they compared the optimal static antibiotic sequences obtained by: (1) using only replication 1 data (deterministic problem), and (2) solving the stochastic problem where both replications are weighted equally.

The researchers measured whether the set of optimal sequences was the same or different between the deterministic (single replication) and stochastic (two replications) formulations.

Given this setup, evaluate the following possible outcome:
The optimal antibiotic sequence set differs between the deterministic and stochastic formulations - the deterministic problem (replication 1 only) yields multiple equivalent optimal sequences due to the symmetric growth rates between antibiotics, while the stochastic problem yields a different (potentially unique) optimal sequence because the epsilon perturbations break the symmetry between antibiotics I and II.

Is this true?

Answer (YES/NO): YES